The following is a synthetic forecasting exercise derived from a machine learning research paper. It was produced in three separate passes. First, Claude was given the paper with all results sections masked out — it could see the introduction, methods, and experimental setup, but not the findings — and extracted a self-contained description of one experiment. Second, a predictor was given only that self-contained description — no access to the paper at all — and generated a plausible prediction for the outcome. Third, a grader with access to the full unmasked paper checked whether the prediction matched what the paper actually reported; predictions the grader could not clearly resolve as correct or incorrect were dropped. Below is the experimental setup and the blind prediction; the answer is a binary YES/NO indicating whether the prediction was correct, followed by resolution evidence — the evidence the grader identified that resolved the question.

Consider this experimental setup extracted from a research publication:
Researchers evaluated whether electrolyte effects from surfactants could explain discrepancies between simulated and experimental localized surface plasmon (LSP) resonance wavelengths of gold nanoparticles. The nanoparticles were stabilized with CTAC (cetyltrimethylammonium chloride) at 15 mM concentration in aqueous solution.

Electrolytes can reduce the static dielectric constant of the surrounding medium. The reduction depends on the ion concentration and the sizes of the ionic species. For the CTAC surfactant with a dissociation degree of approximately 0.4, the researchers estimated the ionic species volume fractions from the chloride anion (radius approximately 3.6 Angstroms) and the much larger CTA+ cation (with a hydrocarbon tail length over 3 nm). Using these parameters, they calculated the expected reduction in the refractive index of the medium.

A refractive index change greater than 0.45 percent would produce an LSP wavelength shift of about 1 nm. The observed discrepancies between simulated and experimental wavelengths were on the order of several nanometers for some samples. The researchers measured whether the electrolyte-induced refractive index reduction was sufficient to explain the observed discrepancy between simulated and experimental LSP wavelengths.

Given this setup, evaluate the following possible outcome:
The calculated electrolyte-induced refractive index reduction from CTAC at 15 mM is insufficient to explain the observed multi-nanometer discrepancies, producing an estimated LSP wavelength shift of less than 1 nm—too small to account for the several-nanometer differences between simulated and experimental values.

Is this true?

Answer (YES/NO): YES